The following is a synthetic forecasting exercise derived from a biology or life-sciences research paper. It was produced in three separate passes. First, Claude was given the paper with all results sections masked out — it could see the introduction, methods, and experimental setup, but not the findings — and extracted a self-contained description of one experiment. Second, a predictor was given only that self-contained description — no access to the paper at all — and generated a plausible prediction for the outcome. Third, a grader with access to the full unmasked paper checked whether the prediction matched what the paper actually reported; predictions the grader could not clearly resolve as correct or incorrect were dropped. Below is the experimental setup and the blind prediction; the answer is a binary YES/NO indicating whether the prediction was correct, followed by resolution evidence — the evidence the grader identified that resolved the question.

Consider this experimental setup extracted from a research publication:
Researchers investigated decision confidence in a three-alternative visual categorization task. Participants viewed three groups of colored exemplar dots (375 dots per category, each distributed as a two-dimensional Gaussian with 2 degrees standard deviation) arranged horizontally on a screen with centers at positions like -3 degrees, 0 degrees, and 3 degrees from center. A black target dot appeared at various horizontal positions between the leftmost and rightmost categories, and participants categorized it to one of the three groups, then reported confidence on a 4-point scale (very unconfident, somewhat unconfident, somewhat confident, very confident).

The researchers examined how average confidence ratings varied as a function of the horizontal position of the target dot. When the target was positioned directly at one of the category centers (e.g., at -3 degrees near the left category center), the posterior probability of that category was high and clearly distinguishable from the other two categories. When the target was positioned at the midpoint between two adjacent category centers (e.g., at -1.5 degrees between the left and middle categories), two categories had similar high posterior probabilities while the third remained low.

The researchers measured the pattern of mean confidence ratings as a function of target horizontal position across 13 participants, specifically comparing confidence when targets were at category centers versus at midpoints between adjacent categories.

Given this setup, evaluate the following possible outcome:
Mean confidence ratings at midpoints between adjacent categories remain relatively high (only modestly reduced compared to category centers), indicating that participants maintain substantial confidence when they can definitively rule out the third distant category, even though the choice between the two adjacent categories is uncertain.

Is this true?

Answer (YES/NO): NO